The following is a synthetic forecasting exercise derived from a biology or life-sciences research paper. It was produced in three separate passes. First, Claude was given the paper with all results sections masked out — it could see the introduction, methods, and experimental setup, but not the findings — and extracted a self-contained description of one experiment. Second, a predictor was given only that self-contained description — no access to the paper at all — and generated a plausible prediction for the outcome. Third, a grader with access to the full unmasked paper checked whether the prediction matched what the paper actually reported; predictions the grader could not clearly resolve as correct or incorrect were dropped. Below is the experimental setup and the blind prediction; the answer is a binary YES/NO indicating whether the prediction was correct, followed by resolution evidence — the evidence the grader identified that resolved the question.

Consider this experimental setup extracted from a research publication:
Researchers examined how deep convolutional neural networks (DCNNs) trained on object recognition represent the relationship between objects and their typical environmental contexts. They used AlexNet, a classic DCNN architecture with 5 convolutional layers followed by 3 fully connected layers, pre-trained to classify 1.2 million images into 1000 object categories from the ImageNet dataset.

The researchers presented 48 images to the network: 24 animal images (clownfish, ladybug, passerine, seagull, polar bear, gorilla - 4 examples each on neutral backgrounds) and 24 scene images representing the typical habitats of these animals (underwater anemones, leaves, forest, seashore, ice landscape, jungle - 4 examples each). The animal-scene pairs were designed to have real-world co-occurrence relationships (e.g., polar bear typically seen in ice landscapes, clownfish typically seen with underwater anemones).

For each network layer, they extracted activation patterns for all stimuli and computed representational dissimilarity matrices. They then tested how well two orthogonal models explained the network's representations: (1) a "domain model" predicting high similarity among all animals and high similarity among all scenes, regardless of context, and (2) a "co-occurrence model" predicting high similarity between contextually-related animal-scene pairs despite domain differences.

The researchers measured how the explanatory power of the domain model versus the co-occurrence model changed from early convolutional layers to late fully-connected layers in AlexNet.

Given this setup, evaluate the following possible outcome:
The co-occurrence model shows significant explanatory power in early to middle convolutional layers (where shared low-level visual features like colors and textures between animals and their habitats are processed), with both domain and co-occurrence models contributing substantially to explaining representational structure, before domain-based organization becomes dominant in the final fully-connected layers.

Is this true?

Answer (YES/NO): NO